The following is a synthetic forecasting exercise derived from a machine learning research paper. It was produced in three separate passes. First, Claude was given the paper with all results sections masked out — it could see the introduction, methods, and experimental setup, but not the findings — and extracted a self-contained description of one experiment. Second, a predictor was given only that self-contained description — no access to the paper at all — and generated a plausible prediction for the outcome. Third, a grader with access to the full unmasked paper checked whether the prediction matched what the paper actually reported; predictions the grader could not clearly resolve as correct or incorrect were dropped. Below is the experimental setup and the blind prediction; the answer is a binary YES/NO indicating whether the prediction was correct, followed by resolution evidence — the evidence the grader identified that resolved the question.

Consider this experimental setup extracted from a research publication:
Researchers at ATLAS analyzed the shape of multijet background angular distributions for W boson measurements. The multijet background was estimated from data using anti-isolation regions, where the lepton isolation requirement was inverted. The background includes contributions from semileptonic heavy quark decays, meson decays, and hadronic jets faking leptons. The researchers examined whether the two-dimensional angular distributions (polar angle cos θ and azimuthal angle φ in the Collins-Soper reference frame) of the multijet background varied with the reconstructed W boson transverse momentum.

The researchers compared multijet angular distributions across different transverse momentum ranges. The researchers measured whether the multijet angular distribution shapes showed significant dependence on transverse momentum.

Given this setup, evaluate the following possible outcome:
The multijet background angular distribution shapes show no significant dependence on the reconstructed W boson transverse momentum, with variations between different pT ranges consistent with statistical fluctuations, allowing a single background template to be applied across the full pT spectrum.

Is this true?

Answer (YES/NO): NO